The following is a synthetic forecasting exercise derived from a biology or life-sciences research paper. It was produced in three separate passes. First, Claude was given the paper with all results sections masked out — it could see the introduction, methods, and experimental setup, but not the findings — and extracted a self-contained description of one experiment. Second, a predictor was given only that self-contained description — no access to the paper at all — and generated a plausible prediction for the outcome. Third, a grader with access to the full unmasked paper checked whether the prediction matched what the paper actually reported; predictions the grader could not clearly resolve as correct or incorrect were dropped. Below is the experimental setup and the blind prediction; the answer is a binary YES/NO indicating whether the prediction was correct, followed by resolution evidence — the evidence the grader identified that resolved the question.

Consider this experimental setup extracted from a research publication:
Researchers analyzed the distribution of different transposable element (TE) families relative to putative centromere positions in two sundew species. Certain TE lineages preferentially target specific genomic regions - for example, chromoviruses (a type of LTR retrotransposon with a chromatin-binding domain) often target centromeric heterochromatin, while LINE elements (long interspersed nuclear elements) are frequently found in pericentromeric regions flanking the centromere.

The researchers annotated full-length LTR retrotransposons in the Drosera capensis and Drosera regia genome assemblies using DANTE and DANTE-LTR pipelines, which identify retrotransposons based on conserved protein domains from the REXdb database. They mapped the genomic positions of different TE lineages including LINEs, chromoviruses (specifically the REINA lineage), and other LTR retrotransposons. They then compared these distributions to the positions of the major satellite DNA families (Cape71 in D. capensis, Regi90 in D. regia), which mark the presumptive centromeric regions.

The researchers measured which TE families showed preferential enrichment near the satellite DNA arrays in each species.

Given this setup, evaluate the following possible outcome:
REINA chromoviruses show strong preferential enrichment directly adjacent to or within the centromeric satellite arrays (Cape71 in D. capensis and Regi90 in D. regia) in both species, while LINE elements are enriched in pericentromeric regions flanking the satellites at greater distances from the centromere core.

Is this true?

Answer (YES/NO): NO